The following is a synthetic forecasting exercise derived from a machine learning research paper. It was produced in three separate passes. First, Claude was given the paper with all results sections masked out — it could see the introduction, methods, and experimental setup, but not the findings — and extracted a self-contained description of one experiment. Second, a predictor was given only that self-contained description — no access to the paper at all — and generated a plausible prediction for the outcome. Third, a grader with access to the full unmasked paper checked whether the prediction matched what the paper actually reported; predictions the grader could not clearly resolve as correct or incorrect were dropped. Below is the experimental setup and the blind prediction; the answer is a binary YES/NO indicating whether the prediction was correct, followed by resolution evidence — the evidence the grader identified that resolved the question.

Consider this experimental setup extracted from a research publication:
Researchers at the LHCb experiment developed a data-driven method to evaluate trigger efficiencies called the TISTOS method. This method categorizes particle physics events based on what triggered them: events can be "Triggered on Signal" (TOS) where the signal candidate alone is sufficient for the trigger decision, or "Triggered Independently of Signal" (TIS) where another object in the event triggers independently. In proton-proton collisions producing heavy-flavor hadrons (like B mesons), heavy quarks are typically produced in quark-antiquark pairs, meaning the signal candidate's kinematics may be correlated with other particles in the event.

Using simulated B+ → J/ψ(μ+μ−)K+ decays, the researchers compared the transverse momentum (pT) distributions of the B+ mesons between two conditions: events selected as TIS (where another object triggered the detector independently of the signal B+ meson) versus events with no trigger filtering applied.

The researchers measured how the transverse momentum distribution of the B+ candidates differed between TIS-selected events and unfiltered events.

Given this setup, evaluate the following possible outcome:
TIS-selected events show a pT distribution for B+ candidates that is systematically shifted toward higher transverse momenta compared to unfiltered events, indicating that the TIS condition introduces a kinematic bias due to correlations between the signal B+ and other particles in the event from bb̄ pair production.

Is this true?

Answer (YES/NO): YES